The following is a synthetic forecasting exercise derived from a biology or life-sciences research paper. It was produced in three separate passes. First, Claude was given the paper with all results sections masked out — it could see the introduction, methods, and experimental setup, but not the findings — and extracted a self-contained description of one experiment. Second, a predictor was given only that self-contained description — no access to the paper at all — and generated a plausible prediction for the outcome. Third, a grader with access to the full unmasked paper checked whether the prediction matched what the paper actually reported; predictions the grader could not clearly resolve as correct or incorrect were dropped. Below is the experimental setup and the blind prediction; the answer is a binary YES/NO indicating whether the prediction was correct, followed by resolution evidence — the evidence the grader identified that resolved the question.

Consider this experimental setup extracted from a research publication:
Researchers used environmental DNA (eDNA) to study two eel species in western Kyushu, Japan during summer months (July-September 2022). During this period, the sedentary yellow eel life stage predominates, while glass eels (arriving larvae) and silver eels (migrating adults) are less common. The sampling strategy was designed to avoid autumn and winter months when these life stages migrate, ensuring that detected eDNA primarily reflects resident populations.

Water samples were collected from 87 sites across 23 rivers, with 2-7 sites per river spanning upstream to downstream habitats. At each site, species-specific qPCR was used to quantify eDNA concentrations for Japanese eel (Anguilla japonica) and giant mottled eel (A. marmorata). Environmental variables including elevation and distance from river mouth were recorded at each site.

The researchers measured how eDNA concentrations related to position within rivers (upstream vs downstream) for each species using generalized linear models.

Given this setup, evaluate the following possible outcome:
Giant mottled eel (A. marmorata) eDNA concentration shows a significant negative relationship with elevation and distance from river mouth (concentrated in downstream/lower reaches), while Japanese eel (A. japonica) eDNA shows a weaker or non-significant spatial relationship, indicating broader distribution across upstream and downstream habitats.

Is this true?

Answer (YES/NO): NO